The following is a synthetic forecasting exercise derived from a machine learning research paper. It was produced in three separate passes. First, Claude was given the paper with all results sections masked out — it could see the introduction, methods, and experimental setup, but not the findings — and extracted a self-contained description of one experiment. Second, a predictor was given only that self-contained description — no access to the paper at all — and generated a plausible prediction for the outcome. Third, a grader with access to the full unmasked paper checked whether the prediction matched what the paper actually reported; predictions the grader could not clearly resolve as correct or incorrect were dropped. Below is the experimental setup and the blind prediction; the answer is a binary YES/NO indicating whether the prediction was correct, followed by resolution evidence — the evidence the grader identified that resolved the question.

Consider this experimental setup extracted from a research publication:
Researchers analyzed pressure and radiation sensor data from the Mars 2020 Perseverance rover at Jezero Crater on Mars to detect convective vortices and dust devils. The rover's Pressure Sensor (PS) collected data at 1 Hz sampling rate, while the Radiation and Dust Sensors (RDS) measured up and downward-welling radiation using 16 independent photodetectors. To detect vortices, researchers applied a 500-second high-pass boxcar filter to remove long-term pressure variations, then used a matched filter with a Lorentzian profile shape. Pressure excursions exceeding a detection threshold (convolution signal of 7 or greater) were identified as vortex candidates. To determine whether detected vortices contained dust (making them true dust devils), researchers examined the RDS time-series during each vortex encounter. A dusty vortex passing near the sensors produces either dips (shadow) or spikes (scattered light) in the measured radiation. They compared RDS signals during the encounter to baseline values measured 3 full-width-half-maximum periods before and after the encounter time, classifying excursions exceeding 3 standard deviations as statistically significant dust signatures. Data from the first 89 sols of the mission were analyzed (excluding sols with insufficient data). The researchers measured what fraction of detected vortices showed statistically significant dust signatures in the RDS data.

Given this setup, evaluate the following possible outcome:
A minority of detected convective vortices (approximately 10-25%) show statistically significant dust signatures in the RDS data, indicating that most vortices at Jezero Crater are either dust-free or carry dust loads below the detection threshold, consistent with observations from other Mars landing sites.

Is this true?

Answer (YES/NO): YES